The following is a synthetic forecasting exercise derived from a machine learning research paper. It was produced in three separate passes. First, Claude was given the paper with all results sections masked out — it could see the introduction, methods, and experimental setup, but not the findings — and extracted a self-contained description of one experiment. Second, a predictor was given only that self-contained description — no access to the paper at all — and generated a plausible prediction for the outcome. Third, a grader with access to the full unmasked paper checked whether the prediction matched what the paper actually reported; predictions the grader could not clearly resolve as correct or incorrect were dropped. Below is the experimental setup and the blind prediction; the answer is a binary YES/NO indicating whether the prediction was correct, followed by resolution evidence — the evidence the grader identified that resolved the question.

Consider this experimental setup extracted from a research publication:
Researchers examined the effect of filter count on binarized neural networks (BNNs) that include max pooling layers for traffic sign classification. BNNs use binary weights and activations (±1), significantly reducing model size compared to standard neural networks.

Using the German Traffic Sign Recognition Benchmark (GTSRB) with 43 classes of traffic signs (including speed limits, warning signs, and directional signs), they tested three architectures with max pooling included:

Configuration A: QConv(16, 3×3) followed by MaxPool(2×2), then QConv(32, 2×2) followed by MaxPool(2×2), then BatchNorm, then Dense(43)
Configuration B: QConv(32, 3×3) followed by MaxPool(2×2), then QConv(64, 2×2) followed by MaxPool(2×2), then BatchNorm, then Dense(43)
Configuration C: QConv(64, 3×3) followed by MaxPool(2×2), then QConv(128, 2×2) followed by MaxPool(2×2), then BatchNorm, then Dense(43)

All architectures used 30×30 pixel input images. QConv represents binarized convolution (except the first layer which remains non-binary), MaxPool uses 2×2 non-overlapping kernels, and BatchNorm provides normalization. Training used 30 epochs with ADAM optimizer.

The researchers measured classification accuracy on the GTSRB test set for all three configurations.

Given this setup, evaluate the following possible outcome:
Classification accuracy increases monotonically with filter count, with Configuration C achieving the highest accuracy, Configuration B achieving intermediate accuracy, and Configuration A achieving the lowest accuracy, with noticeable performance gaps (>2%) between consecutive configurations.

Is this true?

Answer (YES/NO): NO